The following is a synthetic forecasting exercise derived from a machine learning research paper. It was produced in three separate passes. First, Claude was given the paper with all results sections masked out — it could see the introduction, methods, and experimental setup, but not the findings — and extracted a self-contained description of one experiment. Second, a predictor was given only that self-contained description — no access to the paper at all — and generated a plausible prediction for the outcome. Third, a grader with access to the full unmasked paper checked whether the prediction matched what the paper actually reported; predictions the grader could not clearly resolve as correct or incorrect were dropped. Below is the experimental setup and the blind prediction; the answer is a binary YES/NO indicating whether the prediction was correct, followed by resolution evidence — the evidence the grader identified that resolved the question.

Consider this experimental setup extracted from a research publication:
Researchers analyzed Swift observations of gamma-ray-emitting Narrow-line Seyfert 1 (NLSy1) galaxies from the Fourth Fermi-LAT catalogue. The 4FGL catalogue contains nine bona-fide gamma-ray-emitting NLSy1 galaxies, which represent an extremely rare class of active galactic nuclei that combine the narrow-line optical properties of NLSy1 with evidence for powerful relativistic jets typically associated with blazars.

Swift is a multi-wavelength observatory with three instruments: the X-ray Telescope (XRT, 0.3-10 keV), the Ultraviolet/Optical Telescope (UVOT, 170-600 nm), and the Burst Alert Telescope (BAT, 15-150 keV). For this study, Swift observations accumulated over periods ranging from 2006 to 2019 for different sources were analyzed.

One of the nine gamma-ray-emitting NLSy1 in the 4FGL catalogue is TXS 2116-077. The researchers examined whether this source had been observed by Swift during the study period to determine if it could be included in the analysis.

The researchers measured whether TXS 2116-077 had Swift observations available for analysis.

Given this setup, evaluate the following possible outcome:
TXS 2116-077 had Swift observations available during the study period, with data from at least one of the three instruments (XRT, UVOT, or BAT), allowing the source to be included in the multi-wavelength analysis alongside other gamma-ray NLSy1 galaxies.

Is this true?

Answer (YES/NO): NO